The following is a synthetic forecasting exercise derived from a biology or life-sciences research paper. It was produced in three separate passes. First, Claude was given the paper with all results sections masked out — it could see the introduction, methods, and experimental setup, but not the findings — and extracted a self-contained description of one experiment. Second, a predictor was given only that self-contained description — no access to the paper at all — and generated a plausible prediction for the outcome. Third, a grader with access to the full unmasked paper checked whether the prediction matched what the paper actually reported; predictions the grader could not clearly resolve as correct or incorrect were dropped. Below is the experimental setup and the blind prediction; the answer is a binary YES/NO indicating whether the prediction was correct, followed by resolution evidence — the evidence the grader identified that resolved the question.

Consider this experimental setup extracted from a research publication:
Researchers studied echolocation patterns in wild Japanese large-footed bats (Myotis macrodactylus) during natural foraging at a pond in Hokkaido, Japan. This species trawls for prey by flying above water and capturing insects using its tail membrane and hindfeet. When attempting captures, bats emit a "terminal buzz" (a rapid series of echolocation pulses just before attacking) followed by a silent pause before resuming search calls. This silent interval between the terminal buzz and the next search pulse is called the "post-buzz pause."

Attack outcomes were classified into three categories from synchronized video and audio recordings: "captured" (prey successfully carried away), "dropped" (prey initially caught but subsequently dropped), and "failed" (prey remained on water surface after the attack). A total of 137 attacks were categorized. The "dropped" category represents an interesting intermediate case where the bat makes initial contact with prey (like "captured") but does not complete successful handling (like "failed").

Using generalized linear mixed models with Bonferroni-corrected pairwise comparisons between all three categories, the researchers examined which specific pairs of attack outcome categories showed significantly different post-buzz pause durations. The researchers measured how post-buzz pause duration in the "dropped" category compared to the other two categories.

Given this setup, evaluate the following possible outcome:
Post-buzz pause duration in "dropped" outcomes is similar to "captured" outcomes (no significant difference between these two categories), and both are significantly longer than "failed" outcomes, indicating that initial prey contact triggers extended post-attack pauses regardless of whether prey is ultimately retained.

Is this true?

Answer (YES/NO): NO